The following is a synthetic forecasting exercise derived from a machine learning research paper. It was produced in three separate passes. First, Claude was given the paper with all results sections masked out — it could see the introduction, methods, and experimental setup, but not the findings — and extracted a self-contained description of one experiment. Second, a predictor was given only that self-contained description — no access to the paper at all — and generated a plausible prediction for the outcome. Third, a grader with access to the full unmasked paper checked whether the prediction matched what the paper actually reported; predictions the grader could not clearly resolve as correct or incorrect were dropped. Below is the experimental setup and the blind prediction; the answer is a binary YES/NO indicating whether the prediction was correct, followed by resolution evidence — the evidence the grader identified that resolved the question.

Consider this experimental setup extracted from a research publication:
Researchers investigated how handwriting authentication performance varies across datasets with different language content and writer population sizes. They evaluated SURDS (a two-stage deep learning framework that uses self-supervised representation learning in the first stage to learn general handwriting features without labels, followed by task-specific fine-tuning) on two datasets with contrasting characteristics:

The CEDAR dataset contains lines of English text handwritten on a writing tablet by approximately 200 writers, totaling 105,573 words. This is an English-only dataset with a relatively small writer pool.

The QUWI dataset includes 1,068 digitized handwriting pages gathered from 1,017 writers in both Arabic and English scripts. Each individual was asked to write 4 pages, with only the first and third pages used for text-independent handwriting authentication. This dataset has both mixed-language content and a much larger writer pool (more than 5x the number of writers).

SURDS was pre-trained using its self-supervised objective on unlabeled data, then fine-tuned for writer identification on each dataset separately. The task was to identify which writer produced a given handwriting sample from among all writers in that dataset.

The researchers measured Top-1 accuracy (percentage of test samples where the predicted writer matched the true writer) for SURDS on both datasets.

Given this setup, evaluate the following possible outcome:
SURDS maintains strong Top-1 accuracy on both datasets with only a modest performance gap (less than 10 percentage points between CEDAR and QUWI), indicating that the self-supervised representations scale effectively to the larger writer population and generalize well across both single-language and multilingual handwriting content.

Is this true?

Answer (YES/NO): NO